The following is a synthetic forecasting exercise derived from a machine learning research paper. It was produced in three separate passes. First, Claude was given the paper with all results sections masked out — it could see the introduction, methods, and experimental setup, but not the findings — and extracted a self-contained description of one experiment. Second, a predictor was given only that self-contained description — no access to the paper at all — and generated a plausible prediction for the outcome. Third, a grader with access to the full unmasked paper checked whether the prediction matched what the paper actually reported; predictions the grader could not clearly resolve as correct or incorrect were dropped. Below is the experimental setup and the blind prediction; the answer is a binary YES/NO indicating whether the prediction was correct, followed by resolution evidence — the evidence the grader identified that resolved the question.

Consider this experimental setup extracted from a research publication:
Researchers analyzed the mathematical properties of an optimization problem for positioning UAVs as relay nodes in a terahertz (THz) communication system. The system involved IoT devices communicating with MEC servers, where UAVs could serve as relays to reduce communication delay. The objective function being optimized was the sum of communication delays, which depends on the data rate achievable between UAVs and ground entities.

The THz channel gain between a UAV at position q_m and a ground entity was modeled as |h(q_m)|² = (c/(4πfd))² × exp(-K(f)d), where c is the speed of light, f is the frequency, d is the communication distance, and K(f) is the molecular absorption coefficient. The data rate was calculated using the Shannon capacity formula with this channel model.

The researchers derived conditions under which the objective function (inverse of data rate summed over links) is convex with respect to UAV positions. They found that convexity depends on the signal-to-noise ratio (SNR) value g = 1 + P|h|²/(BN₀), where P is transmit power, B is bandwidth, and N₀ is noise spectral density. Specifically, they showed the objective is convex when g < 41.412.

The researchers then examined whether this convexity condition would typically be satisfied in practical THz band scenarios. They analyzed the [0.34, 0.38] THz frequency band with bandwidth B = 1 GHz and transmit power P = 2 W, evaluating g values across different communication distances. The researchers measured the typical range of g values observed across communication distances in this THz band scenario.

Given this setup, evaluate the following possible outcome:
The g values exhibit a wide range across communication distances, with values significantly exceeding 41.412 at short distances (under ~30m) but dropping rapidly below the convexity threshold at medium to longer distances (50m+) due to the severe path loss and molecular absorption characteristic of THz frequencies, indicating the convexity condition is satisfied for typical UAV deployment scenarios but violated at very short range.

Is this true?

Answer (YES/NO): NO